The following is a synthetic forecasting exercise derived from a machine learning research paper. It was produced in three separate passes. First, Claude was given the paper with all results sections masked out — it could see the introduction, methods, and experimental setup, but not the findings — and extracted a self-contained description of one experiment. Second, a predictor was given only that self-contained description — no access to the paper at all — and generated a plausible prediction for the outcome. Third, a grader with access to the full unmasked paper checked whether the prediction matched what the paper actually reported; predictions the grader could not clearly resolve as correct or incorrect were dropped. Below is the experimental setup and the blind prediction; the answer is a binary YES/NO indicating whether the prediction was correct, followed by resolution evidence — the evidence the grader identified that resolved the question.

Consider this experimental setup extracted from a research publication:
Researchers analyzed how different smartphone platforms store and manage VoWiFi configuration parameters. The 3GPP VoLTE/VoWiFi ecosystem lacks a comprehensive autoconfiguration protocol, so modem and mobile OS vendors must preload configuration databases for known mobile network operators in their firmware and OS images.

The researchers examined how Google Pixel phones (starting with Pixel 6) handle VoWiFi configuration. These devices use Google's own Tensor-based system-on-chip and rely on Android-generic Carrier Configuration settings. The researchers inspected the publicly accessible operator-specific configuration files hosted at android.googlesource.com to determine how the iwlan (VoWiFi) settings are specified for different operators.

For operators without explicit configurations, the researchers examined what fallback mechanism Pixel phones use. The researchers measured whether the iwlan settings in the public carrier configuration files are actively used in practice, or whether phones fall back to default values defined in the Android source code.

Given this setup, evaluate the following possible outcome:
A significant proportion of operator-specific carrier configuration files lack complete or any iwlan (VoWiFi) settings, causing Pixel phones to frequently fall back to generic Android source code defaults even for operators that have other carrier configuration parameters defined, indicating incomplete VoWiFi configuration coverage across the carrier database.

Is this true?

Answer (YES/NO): YES